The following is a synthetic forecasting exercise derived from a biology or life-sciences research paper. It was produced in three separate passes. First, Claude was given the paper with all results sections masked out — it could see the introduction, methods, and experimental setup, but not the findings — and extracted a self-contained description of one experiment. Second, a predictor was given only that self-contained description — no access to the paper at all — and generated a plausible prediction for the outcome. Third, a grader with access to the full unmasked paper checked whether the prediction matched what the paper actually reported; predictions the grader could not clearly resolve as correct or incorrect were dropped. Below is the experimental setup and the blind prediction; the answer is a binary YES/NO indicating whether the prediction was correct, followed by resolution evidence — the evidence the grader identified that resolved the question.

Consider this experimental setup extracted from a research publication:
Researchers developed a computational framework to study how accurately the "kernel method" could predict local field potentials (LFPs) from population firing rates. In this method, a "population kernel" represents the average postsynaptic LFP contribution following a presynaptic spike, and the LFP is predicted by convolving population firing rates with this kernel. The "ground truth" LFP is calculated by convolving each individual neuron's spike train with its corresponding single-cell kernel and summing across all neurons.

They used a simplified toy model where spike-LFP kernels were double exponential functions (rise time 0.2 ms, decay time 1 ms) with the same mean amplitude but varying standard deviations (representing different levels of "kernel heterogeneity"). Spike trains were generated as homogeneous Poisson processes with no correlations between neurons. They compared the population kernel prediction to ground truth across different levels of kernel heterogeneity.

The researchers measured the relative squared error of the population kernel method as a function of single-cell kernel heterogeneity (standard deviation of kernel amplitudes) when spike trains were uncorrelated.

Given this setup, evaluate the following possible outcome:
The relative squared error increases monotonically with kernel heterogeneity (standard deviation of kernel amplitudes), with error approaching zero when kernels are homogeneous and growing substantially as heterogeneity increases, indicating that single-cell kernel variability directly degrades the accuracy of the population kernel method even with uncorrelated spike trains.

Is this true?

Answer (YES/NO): YES